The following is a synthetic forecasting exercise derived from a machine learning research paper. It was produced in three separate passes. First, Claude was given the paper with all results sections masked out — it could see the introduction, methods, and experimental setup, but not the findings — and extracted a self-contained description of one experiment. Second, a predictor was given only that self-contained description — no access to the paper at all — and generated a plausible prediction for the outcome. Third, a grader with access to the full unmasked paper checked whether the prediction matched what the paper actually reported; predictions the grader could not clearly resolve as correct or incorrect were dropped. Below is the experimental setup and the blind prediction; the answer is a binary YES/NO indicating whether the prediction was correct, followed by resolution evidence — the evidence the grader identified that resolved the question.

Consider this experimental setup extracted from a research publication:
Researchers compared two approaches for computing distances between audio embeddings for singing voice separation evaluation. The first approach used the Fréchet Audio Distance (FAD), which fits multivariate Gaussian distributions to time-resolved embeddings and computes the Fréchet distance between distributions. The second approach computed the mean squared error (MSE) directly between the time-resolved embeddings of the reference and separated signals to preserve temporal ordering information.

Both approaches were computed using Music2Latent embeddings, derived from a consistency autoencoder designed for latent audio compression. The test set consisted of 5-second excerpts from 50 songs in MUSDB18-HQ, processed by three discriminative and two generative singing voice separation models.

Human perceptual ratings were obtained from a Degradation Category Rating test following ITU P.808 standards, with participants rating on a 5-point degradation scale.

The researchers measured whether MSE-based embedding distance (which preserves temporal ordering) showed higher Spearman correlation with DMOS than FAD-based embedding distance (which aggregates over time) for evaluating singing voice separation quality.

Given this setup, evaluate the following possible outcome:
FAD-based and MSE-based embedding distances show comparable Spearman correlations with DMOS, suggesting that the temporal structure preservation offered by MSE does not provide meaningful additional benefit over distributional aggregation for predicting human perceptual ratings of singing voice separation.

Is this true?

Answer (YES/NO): NO